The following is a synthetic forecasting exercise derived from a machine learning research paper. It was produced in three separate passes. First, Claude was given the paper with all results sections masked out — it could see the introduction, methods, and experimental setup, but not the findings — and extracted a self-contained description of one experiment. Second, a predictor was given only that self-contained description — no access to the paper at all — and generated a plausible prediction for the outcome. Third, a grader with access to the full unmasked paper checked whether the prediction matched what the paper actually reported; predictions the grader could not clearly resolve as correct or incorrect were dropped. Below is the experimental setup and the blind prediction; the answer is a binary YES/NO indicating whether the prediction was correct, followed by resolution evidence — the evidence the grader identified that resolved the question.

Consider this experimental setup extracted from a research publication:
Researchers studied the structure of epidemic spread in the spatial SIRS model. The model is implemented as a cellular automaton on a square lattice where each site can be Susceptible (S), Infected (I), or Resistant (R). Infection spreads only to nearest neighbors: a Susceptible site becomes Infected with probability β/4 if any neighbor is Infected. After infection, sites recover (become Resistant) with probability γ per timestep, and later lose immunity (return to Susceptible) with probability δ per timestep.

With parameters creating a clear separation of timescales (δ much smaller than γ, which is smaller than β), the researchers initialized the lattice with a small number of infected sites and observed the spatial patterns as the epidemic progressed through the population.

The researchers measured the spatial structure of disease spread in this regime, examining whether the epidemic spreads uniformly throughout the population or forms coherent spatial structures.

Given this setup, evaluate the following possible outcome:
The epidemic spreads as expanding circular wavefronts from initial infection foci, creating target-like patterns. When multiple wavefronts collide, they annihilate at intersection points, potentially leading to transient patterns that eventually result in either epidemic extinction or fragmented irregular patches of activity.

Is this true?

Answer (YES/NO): NO